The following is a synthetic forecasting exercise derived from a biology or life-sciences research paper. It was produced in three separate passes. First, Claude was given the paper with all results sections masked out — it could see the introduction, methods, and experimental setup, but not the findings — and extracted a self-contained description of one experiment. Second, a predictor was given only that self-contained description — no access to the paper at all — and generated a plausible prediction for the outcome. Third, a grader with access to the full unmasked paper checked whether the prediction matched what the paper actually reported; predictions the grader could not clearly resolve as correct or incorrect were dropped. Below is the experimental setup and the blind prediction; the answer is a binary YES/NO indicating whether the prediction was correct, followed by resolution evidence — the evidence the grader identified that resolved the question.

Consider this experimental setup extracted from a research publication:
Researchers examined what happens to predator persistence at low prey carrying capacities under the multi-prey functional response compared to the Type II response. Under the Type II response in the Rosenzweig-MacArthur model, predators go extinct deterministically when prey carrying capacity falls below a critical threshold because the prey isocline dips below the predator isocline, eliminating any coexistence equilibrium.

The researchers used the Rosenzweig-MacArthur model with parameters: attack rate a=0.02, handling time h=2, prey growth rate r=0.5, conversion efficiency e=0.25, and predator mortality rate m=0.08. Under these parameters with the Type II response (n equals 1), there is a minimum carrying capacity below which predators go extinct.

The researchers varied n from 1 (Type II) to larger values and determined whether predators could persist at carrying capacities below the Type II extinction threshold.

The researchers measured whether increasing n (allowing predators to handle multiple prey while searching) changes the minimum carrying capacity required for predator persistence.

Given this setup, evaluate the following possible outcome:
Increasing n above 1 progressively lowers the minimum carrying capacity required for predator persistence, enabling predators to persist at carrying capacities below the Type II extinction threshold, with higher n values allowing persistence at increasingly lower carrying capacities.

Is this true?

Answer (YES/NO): NO